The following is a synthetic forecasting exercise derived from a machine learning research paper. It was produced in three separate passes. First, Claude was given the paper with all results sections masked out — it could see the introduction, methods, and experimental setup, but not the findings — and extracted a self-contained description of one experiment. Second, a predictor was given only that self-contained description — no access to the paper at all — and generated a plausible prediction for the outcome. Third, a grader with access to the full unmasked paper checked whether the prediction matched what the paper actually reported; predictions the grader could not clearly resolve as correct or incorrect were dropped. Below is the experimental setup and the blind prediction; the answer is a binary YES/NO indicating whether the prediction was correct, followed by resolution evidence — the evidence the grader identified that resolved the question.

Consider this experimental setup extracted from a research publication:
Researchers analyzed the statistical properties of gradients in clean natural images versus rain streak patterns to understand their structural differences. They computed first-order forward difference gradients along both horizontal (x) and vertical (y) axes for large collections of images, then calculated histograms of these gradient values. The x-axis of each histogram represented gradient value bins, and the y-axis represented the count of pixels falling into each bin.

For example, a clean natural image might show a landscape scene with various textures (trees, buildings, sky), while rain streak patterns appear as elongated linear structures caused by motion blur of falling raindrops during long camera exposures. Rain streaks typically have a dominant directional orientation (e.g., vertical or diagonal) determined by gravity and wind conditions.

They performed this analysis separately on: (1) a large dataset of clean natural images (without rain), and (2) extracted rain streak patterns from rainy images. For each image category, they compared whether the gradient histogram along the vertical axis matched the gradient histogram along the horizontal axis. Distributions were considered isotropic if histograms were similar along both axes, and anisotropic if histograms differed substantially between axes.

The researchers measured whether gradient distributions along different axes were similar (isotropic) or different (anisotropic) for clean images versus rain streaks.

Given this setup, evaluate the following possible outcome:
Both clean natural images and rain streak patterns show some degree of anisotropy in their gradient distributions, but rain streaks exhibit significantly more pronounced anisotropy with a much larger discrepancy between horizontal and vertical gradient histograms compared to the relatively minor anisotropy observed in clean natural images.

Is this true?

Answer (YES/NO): NO